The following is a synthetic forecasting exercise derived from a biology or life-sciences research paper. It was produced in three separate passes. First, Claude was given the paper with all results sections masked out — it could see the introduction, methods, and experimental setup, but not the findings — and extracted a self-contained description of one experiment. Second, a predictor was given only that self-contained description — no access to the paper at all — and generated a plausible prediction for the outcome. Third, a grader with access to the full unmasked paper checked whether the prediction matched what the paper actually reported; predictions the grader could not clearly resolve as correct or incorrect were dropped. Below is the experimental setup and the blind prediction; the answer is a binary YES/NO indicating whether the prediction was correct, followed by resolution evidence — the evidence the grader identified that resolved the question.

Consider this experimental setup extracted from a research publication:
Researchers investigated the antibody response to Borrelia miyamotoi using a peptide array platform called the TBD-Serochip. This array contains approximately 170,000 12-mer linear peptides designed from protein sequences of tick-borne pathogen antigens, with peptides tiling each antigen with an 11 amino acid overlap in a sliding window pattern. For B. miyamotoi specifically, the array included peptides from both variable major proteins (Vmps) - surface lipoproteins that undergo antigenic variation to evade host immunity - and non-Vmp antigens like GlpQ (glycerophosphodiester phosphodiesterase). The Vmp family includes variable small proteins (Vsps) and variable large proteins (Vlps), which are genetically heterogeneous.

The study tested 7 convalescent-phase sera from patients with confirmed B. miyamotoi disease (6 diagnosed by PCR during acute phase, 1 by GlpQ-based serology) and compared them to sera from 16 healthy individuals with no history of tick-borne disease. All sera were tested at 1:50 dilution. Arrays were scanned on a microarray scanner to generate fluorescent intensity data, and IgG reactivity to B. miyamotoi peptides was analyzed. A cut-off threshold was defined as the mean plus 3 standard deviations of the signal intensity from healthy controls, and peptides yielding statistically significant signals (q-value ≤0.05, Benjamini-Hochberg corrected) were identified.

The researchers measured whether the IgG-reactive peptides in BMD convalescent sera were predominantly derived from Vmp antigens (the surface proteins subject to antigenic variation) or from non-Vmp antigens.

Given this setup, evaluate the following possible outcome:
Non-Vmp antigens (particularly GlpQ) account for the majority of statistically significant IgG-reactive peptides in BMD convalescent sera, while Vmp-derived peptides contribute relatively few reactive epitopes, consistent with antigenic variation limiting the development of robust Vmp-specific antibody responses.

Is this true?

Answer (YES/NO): NO